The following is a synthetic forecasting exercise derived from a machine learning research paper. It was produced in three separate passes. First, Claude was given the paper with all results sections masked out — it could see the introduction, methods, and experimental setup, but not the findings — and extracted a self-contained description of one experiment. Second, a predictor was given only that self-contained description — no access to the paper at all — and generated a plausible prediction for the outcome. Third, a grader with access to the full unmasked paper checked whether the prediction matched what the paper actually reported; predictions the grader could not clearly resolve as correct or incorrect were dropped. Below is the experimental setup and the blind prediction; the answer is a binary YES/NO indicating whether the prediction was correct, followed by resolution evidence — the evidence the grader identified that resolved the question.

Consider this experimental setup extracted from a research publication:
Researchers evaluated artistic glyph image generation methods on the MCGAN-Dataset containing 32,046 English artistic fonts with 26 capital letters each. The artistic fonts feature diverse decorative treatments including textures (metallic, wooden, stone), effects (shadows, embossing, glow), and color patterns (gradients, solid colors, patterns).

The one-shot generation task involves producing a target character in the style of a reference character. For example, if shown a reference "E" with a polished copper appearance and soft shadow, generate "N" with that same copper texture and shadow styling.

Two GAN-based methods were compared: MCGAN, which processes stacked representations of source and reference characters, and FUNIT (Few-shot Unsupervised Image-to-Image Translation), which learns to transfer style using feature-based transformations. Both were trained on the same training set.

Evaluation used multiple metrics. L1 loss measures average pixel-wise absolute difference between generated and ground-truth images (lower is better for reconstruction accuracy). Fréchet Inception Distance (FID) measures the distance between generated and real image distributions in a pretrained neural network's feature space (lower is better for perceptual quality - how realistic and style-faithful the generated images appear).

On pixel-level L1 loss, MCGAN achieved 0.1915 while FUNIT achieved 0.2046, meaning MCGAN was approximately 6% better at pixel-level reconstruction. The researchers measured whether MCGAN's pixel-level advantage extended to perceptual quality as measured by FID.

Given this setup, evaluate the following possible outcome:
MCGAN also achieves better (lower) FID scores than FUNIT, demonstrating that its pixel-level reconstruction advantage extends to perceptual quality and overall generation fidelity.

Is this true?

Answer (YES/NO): NO